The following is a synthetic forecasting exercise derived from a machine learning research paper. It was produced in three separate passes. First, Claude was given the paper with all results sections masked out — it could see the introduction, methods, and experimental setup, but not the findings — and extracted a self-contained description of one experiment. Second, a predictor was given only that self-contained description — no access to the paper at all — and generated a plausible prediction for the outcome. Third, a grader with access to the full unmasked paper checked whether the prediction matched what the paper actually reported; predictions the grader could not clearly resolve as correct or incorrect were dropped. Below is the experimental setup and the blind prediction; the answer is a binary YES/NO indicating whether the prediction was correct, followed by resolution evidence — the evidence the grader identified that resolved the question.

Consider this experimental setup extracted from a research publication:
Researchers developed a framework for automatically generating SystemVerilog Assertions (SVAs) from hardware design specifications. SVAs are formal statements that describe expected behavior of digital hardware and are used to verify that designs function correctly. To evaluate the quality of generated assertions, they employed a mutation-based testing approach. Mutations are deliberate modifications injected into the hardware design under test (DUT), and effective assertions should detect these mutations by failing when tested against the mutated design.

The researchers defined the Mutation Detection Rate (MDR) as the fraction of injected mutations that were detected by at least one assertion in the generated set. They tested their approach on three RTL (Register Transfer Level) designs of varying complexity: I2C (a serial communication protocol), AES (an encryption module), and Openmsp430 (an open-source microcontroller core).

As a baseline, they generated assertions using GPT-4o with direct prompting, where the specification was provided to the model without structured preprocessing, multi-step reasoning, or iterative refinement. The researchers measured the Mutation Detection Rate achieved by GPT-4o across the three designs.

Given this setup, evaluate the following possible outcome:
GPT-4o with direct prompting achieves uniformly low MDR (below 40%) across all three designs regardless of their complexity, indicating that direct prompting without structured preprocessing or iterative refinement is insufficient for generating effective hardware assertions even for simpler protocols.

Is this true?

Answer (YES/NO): NO